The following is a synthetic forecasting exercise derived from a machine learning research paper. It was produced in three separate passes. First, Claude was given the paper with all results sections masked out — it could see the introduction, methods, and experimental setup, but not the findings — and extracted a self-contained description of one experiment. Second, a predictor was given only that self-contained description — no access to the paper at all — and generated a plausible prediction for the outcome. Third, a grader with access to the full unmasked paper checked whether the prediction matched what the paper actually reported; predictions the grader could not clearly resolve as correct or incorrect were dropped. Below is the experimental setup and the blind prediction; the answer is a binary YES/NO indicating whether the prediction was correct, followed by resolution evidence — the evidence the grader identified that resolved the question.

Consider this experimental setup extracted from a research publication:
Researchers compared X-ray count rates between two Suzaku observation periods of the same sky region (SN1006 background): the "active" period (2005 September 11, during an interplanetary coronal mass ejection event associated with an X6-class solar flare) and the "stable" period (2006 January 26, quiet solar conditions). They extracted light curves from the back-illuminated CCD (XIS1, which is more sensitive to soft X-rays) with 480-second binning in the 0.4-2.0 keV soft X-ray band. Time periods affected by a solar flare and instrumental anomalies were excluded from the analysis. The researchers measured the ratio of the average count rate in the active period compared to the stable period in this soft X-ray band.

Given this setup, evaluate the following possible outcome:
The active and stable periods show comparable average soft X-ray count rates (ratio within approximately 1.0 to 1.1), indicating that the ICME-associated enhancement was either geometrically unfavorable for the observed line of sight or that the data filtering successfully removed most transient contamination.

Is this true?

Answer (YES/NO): NO